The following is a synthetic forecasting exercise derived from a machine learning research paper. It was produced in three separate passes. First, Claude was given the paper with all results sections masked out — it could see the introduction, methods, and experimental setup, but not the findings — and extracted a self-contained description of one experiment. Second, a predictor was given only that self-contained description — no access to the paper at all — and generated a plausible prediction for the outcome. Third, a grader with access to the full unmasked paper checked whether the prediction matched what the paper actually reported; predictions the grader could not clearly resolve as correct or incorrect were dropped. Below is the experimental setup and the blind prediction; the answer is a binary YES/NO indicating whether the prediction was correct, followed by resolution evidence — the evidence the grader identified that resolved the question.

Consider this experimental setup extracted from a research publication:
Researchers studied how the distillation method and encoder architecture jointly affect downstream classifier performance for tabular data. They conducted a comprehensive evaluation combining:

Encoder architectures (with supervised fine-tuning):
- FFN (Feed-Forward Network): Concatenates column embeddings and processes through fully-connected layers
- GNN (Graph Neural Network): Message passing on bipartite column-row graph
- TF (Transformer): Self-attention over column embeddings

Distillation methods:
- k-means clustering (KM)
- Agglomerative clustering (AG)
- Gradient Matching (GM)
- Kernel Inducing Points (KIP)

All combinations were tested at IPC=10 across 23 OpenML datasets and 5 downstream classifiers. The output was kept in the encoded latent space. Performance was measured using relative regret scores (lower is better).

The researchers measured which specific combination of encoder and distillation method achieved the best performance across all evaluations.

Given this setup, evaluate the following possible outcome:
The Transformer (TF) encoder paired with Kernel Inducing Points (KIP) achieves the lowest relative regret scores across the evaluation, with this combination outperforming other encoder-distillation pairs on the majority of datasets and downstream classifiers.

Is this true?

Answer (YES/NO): NO